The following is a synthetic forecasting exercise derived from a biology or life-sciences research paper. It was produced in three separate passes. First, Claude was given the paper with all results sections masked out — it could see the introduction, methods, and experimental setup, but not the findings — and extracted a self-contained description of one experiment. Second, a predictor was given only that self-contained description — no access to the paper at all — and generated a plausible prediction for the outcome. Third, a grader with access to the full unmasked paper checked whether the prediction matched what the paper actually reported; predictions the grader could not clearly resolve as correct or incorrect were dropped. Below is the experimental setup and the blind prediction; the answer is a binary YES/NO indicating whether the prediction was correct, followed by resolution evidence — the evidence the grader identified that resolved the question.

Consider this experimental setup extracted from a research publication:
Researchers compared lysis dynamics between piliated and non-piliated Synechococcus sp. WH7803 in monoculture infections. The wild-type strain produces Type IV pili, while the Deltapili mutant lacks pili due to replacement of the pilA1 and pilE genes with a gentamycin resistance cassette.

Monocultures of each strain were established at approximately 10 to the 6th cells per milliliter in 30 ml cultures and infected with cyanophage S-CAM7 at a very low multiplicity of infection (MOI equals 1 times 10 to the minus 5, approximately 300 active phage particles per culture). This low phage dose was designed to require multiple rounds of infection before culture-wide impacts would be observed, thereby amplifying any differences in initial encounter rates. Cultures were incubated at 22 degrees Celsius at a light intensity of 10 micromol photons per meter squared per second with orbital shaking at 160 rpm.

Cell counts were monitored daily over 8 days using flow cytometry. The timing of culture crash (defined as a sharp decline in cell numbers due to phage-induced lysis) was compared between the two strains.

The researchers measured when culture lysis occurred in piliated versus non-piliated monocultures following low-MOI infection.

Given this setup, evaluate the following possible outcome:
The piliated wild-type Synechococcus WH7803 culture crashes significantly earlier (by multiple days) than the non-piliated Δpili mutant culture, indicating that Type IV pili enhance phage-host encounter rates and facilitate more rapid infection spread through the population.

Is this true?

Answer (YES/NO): NO